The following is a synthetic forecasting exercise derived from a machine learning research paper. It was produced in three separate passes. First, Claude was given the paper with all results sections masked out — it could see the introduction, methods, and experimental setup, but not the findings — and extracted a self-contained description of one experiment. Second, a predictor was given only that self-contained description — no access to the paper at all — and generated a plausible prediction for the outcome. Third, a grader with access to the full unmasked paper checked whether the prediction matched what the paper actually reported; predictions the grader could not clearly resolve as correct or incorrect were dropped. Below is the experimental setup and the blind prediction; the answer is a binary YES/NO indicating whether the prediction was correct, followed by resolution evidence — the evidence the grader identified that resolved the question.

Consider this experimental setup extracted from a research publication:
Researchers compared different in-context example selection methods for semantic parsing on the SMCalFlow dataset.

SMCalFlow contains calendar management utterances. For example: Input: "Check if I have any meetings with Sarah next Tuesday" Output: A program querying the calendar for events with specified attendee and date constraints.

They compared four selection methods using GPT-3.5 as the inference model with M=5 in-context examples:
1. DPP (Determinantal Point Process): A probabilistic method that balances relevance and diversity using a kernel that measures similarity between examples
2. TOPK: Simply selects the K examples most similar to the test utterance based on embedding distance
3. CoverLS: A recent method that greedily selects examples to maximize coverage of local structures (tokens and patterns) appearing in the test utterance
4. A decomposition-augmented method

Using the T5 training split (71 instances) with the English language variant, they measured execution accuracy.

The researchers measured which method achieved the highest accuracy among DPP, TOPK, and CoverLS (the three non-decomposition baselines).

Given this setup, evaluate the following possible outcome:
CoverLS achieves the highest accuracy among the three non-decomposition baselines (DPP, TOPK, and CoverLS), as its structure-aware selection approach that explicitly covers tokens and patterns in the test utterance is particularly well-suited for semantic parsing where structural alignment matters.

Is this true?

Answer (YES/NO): YES